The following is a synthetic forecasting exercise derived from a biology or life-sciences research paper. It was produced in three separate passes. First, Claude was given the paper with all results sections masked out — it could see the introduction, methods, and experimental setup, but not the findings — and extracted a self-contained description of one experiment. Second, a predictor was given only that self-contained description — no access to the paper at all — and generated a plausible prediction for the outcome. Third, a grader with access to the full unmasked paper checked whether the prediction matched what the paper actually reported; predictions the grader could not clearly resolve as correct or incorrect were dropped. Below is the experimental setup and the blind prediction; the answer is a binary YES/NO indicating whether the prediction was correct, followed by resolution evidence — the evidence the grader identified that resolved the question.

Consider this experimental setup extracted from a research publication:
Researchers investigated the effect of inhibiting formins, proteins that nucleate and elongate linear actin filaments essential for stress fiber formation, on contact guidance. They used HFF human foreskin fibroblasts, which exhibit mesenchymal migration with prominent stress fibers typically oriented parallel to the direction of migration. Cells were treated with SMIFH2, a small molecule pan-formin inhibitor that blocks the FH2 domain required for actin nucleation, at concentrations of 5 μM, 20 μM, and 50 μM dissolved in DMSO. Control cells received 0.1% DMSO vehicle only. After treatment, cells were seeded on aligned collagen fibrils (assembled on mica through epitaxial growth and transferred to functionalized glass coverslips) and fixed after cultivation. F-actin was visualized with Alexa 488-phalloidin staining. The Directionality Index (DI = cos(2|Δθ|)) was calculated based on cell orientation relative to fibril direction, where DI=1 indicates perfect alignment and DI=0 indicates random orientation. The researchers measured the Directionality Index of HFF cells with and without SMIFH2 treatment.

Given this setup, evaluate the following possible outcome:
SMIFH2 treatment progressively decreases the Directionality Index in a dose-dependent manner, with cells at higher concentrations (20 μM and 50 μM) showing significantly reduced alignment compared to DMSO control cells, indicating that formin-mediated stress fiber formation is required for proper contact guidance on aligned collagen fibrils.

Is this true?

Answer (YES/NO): YES